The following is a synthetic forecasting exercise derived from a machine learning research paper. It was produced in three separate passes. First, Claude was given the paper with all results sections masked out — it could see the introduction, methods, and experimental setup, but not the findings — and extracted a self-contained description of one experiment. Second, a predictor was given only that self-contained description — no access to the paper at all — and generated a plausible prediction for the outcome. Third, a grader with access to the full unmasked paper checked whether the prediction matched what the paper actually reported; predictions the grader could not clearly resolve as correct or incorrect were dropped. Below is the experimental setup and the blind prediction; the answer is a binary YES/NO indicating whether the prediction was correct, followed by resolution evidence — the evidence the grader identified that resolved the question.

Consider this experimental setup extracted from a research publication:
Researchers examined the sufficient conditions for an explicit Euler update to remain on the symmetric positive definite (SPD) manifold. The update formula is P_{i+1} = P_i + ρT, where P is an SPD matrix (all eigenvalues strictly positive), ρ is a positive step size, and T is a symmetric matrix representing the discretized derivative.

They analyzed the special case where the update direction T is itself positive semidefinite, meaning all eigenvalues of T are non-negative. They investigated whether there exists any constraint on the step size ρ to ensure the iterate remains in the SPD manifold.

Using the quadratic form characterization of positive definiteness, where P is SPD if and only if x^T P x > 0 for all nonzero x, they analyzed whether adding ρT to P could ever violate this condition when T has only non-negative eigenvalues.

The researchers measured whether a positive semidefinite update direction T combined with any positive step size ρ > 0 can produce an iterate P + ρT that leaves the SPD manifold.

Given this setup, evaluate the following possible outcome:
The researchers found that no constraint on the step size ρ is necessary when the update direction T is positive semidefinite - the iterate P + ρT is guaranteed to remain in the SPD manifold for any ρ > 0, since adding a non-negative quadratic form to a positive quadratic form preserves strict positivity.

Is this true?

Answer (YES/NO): YES